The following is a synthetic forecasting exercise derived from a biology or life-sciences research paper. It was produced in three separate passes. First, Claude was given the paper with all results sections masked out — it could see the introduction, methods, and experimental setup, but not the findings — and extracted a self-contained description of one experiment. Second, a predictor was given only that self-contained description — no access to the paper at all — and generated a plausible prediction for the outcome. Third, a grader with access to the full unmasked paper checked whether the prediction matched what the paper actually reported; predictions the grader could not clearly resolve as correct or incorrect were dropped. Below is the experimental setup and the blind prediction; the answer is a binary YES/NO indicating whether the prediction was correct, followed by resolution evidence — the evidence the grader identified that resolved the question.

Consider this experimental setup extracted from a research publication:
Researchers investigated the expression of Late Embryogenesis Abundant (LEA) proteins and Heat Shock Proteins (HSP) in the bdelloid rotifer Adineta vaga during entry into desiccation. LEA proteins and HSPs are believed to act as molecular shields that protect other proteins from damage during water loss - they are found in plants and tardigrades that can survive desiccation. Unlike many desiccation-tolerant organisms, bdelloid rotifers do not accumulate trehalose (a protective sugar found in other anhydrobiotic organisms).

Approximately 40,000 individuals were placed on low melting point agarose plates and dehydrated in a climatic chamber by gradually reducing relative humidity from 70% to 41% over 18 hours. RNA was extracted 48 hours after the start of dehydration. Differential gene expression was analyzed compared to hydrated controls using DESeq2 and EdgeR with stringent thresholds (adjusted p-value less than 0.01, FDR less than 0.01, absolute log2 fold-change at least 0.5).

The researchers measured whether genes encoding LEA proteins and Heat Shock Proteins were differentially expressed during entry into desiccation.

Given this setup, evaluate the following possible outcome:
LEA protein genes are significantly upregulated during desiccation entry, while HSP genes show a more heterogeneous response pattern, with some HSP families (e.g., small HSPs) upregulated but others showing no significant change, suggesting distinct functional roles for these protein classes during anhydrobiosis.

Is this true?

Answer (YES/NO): NO